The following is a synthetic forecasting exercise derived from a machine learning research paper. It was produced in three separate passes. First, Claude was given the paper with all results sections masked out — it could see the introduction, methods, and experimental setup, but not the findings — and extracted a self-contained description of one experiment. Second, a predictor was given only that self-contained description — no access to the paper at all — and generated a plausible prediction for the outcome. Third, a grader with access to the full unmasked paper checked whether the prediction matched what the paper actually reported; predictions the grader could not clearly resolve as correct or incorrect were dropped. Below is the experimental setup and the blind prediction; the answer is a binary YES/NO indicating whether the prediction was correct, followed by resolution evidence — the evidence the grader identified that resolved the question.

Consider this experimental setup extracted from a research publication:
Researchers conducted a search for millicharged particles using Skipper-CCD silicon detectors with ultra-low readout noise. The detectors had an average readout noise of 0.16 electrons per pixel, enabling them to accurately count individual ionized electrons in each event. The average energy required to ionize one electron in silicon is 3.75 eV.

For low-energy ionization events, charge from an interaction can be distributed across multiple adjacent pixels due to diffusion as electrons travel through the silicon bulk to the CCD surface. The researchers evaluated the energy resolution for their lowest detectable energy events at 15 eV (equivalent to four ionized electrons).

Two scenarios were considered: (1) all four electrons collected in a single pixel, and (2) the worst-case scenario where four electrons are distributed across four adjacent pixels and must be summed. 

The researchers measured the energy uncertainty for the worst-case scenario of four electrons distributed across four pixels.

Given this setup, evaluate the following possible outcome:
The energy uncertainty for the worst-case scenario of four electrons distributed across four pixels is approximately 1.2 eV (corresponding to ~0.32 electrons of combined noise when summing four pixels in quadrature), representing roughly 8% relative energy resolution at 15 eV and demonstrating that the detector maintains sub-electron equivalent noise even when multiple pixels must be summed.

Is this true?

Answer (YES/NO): YES